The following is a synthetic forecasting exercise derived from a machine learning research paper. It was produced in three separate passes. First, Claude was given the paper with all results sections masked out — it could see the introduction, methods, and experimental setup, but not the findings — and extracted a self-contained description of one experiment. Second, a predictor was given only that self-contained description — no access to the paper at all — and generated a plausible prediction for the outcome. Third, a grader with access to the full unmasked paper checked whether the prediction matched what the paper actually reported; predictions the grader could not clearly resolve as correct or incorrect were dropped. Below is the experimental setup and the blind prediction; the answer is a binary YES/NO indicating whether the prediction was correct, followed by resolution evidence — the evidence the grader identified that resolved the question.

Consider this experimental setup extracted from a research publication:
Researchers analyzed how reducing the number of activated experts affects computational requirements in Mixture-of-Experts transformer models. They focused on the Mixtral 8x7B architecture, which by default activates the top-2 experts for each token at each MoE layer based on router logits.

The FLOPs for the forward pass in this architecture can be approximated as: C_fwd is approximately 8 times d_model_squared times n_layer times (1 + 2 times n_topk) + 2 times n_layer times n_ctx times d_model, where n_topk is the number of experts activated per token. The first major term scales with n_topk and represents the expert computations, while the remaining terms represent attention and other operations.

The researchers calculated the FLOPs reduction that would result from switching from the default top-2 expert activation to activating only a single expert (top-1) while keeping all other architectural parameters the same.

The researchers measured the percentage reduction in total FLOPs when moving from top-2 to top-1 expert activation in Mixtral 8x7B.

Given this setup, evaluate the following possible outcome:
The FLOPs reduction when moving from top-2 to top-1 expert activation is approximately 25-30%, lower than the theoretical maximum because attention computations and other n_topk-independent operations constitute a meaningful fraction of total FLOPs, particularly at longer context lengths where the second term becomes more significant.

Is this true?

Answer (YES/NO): YES